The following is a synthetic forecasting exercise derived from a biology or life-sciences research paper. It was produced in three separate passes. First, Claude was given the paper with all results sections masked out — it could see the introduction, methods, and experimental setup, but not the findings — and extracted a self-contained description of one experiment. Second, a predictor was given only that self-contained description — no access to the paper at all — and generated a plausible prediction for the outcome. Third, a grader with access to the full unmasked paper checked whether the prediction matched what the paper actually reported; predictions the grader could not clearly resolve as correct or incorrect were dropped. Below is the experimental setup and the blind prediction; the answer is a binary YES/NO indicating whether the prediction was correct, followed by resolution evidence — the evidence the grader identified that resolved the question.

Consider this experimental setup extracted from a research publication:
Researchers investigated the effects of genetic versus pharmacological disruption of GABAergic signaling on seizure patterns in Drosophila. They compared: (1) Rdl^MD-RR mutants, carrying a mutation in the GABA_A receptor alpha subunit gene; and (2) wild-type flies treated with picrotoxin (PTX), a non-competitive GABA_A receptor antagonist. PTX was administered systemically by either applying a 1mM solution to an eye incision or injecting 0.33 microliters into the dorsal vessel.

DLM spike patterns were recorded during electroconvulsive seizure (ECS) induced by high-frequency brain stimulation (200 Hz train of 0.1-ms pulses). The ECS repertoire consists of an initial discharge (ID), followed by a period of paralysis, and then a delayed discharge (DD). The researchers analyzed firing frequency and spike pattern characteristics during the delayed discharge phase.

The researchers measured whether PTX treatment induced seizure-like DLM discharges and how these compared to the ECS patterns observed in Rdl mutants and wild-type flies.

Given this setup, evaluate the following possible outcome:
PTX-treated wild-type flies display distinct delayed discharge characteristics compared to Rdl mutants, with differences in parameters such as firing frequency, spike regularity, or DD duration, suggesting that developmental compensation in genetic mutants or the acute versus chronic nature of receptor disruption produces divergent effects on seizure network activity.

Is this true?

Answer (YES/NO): NO